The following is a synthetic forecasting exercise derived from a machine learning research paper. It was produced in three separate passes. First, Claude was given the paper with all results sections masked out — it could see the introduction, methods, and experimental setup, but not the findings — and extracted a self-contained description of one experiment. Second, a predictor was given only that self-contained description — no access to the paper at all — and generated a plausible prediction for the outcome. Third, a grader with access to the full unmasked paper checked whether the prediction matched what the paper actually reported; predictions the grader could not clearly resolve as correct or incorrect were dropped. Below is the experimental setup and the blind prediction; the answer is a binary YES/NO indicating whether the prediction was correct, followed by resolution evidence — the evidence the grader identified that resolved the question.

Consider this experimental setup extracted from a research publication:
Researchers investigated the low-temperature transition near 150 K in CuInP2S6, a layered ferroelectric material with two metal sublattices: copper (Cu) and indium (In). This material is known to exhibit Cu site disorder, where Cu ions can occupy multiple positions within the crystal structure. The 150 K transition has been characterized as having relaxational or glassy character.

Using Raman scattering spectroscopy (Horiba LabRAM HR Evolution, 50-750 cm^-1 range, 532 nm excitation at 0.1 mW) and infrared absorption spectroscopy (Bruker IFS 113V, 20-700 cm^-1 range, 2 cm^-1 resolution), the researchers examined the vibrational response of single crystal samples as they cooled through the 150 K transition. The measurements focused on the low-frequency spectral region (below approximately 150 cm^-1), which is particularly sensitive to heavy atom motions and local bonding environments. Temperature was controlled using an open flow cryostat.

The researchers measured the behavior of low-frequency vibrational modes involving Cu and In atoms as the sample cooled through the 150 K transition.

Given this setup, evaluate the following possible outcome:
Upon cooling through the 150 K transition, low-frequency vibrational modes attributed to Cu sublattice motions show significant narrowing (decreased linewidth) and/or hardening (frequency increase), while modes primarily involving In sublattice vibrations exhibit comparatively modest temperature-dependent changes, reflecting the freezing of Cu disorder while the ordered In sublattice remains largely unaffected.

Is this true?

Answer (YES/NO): NO